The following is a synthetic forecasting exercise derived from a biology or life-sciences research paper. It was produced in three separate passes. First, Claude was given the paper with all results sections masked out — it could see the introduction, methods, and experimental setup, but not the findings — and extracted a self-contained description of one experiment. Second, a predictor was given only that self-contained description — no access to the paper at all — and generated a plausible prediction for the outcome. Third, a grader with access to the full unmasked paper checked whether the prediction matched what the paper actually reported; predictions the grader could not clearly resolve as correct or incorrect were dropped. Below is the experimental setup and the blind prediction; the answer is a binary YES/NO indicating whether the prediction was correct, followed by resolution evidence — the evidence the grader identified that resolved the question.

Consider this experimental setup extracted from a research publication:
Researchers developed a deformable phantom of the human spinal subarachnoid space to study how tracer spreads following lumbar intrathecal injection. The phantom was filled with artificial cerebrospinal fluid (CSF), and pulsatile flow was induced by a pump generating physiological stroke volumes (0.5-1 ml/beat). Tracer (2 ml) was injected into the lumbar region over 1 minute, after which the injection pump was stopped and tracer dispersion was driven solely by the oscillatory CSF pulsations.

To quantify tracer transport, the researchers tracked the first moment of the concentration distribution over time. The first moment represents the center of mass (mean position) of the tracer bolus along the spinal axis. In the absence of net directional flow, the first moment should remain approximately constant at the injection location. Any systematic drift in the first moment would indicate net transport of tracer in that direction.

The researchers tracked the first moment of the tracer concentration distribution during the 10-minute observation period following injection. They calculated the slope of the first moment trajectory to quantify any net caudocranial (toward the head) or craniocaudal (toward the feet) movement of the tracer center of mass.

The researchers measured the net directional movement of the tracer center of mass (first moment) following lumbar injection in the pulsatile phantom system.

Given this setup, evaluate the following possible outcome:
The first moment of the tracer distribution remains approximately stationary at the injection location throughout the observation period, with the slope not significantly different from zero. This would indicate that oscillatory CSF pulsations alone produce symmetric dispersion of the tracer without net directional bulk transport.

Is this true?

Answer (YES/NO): NO